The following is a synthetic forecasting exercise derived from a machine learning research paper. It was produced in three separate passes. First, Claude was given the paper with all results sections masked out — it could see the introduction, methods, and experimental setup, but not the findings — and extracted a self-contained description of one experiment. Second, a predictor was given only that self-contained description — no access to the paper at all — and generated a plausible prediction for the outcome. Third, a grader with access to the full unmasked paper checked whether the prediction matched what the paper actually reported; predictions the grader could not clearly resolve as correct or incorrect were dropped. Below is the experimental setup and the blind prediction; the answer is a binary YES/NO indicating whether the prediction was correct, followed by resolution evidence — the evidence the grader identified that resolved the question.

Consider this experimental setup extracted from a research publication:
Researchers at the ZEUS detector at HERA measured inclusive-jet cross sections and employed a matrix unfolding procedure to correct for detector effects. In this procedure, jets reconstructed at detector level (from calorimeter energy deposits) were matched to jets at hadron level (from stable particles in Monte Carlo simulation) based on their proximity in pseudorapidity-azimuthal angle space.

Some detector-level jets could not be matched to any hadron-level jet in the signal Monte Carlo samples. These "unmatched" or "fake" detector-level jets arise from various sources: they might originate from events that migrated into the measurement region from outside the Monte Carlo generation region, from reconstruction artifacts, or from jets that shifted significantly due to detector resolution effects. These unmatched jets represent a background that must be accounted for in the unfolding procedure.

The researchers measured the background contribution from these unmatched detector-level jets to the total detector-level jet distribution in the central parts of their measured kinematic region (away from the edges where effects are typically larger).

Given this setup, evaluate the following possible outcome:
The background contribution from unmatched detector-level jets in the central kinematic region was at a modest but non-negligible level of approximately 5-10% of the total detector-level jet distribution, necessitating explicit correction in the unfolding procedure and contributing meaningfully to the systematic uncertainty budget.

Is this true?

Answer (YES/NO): NO